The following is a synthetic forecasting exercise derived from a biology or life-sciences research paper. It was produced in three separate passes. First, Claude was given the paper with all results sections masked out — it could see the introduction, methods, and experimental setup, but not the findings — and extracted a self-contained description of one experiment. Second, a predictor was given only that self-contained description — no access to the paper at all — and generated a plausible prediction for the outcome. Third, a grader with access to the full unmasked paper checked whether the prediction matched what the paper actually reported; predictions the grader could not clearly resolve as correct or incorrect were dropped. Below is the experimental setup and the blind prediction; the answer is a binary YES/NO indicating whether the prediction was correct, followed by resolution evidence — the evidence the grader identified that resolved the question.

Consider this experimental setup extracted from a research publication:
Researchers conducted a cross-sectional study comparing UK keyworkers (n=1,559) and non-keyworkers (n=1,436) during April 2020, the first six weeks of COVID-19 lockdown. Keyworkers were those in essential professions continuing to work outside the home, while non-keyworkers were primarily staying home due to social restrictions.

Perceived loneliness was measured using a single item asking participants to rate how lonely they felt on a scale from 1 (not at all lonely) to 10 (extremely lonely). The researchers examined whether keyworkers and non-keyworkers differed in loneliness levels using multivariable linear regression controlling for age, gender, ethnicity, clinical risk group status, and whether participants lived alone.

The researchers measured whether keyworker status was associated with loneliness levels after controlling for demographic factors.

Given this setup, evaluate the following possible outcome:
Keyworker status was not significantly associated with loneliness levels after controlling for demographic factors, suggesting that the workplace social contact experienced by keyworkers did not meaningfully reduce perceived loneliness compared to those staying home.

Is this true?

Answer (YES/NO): YES